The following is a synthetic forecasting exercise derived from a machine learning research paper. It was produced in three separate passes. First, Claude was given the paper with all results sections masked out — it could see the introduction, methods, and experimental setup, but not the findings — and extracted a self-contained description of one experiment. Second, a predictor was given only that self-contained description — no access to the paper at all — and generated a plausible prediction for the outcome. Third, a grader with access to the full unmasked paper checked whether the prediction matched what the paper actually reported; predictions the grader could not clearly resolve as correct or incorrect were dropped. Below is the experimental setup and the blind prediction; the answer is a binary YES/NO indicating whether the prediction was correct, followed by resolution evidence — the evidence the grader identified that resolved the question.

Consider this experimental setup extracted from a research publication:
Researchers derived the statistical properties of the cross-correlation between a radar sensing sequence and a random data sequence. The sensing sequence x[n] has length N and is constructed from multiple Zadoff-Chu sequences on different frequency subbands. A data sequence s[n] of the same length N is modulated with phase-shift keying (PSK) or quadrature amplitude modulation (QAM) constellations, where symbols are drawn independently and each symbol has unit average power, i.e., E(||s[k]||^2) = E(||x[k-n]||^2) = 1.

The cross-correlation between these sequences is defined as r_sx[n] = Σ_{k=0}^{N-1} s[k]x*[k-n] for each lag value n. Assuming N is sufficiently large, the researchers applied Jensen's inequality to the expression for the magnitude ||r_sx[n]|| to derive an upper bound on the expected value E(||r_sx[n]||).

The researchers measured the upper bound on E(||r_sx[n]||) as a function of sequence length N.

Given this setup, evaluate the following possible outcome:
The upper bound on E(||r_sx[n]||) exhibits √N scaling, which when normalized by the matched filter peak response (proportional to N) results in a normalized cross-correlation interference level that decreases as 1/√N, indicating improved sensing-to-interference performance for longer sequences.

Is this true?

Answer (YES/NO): YES